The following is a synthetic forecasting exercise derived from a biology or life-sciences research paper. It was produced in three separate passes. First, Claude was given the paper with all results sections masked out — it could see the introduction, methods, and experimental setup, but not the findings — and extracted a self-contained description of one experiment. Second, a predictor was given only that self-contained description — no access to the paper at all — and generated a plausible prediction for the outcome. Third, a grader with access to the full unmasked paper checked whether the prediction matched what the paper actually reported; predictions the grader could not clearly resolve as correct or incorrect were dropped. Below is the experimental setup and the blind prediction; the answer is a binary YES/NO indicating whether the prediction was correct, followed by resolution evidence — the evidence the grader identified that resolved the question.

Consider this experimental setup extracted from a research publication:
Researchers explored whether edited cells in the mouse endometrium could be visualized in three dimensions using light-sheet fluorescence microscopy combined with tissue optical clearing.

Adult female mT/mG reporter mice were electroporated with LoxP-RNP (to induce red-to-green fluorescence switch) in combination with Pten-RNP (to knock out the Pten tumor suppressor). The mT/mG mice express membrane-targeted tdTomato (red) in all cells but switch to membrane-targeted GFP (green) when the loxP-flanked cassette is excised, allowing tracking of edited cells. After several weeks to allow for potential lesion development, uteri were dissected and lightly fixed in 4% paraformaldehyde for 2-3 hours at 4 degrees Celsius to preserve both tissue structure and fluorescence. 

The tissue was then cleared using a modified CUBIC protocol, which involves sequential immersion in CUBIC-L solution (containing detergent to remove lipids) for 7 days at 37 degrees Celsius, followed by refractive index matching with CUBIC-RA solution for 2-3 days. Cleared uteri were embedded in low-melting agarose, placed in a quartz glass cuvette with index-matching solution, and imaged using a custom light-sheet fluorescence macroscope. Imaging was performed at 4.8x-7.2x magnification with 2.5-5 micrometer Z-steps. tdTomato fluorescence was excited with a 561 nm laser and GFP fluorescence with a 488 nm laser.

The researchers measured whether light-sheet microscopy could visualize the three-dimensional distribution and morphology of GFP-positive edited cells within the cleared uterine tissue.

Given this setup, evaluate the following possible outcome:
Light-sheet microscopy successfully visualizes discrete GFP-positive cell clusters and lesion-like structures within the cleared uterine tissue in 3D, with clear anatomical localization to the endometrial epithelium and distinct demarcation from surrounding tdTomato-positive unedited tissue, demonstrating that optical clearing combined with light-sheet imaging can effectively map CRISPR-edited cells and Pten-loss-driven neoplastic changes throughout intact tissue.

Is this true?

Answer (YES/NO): YES